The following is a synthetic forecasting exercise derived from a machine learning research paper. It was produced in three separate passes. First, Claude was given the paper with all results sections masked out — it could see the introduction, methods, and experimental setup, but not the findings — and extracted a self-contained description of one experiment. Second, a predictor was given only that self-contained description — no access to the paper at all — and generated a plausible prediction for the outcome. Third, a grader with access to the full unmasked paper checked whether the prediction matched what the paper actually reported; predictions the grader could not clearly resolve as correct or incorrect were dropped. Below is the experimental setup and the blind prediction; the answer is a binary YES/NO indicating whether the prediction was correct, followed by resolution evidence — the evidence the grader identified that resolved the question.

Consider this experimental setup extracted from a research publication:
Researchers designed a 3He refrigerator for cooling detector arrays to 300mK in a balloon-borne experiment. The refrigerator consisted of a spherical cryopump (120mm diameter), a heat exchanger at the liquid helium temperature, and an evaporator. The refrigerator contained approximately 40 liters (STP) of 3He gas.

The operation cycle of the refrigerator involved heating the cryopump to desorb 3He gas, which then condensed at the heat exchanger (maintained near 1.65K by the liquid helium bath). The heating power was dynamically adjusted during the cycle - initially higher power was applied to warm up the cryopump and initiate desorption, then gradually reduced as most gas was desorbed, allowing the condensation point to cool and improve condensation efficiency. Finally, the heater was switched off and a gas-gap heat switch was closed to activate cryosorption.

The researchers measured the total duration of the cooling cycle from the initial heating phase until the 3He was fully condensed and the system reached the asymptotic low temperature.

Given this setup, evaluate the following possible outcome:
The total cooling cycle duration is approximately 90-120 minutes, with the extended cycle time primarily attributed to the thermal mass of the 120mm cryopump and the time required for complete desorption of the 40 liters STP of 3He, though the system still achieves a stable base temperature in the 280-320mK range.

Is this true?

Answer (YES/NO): NO